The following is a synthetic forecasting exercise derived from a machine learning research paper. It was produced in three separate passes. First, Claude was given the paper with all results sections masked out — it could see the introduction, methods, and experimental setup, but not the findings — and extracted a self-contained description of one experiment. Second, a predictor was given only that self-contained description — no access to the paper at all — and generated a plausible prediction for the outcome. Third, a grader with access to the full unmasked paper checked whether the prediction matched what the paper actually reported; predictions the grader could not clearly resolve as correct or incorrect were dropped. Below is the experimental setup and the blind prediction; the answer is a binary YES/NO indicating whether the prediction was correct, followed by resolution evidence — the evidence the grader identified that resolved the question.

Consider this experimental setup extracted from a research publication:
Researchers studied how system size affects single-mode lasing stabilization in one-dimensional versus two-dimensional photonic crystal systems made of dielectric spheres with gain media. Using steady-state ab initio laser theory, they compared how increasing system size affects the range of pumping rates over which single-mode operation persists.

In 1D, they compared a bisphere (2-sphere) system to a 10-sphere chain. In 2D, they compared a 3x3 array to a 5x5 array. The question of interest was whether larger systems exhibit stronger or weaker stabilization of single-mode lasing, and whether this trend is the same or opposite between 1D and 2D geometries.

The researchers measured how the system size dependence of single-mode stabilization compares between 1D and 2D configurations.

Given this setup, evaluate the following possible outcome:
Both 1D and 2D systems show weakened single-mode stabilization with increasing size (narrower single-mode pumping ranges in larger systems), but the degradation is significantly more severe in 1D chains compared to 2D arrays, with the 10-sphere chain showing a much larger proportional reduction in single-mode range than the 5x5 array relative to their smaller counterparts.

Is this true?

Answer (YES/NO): NO